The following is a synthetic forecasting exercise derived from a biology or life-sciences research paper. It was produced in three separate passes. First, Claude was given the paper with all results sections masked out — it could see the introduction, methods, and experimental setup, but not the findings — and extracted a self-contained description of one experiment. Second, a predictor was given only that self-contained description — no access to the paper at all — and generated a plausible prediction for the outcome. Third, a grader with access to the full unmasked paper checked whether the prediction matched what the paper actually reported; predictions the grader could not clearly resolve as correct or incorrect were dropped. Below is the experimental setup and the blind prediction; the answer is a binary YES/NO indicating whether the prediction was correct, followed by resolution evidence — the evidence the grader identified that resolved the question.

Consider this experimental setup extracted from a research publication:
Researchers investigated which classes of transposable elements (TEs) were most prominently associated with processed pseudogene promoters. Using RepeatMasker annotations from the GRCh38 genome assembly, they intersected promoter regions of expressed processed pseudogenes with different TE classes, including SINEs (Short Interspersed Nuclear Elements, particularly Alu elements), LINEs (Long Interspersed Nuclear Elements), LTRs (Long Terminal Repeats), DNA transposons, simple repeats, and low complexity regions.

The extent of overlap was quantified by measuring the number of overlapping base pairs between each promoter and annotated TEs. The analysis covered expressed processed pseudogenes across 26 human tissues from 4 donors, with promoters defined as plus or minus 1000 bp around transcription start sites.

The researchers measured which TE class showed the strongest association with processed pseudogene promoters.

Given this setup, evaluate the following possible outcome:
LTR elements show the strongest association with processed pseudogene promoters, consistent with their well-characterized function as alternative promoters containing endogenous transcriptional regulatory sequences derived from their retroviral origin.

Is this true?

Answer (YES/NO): NO